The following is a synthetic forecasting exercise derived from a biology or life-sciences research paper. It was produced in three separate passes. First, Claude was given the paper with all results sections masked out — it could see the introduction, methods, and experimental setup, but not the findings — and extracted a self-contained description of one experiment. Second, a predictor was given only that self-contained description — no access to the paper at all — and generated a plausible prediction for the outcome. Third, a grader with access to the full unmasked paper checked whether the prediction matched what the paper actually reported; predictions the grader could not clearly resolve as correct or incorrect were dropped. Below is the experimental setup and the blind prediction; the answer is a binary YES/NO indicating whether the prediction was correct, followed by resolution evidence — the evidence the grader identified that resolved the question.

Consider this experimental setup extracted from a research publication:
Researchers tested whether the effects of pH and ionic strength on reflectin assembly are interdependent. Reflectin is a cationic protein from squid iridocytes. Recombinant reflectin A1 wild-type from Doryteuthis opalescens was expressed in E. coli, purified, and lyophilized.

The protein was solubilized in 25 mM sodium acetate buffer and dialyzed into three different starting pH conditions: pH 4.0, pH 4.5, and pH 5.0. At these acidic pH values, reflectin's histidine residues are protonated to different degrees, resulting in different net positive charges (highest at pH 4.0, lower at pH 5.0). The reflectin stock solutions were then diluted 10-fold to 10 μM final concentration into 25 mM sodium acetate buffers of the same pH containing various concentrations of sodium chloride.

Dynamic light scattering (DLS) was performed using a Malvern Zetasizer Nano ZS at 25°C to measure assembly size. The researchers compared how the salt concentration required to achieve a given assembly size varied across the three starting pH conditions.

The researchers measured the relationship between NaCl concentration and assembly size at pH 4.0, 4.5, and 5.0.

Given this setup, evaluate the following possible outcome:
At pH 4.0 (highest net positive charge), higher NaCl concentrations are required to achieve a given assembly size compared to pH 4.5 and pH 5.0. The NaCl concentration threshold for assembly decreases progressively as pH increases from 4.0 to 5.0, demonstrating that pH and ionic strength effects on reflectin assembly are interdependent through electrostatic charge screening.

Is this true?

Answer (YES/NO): YES